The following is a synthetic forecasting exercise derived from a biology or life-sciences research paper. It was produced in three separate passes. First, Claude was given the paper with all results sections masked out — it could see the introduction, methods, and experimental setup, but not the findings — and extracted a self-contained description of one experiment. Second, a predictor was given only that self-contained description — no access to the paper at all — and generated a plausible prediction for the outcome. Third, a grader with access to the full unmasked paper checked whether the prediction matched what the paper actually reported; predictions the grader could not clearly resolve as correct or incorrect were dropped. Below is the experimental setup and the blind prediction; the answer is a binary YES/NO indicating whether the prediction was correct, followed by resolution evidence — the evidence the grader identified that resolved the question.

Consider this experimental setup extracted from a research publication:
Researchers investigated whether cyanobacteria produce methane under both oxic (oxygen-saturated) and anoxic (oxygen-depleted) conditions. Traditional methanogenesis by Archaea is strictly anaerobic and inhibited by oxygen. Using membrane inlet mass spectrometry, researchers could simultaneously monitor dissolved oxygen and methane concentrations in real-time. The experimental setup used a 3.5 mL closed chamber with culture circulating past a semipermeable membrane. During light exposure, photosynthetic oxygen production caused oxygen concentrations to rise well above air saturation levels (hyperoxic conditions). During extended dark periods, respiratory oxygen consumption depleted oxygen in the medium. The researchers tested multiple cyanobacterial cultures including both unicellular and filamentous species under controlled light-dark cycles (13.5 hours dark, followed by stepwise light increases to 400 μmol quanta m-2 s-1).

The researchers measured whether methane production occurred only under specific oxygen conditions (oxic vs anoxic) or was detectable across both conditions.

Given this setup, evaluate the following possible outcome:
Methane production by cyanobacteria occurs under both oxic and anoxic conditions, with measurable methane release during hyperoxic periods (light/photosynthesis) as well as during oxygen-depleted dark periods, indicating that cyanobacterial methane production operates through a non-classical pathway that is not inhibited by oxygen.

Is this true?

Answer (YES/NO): YES